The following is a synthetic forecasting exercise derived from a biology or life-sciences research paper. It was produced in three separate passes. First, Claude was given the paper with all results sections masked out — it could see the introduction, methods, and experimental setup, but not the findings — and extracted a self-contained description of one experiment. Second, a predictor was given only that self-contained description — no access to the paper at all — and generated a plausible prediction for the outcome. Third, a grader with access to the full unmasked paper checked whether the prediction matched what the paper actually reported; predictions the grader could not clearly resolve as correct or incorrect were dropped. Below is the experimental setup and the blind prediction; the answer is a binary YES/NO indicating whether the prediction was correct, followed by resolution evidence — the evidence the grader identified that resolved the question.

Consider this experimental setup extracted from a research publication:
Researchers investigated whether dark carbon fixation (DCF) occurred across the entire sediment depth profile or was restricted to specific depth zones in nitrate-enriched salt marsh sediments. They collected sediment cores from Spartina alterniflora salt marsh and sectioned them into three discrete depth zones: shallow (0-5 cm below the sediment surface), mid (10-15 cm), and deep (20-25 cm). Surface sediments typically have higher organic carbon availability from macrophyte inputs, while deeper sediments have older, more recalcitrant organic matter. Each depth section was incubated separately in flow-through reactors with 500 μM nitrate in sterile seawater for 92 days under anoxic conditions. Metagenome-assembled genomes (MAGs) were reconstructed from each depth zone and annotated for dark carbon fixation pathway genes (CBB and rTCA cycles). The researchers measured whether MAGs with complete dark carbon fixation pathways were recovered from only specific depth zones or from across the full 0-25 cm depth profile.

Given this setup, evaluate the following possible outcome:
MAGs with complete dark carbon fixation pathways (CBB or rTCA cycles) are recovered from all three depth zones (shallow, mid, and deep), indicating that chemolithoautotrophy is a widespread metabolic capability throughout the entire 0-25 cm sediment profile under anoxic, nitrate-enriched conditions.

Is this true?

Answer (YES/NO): YES